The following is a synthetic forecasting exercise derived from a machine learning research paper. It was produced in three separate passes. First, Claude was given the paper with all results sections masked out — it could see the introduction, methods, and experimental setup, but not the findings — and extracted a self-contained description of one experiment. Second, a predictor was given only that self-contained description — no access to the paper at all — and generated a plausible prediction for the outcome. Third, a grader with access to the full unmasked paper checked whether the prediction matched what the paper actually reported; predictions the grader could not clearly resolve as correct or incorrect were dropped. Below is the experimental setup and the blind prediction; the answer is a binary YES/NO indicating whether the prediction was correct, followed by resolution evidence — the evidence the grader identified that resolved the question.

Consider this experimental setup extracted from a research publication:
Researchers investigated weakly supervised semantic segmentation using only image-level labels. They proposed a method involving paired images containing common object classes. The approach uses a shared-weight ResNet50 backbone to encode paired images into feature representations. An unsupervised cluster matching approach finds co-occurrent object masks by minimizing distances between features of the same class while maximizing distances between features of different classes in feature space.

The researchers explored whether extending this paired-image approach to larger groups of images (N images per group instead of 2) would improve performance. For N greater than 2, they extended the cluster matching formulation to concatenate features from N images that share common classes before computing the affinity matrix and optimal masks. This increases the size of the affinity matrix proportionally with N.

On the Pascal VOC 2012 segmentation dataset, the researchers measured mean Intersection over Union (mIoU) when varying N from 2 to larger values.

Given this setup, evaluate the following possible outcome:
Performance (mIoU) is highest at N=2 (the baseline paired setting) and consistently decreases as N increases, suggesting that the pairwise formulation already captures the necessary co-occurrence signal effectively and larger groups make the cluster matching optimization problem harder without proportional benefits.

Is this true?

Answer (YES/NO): NO